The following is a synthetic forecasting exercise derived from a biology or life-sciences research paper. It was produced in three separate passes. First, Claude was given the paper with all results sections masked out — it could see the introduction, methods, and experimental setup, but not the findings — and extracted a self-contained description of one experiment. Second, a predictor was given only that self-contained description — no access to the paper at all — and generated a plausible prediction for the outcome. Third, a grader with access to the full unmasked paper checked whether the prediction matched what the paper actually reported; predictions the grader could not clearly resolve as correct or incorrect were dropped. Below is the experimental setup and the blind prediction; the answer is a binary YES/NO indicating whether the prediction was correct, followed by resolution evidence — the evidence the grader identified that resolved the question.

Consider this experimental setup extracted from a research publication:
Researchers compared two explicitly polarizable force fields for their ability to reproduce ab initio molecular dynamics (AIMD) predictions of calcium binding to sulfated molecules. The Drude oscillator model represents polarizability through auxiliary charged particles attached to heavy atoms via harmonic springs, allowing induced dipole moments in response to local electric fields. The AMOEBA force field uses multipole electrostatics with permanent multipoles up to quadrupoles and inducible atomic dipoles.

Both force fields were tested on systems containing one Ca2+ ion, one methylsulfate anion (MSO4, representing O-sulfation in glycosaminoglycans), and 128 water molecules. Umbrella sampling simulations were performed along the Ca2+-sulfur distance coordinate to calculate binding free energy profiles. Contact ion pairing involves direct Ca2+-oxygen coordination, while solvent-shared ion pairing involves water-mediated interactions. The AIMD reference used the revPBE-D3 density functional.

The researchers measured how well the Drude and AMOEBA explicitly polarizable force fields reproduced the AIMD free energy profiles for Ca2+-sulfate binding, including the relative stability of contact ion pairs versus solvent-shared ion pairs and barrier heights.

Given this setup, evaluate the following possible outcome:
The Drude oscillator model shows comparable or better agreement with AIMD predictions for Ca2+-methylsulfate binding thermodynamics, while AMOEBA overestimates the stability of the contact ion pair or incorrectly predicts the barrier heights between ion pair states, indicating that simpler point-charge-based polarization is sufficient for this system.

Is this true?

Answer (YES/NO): NO